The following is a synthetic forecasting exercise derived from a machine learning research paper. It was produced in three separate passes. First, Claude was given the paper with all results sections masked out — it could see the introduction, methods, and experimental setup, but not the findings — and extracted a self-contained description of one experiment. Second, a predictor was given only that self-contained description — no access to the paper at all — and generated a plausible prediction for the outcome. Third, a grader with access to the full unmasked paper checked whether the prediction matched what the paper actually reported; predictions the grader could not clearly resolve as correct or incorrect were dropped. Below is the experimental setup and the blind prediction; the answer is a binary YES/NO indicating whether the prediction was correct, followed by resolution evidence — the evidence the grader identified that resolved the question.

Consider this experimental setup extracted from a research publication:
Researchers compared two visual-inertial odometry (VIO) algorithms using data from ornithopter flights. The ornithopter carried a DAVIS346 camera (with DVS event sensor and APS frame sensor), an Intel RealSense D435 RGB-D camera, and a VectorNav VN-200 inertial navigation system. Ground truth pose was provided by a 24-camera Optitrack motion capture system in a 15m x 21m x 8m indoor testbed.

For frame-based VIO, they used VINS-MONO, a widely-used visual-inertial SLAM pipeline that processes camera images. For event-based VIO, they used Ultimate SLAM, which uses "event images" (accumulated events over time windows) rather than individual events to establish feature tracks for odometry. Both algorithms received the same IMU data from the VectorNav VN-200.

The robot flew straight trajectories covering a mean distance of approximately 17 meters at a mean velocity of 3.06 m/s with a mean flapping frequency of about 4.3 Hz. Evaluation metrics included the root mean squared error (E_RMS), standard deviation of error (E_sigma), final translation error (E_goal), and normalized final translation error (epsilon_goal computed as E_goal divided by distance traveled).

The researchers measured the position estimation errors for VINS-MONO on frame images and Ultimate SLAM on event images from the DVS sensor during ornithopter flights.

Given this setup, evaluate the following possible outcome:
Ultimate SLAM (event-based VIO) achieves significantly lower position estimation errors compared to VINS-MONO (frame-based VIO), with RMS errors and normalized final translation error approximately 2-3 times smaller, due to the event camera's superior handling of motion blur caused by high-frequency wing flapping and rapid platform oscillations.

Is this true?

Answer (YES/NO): NO